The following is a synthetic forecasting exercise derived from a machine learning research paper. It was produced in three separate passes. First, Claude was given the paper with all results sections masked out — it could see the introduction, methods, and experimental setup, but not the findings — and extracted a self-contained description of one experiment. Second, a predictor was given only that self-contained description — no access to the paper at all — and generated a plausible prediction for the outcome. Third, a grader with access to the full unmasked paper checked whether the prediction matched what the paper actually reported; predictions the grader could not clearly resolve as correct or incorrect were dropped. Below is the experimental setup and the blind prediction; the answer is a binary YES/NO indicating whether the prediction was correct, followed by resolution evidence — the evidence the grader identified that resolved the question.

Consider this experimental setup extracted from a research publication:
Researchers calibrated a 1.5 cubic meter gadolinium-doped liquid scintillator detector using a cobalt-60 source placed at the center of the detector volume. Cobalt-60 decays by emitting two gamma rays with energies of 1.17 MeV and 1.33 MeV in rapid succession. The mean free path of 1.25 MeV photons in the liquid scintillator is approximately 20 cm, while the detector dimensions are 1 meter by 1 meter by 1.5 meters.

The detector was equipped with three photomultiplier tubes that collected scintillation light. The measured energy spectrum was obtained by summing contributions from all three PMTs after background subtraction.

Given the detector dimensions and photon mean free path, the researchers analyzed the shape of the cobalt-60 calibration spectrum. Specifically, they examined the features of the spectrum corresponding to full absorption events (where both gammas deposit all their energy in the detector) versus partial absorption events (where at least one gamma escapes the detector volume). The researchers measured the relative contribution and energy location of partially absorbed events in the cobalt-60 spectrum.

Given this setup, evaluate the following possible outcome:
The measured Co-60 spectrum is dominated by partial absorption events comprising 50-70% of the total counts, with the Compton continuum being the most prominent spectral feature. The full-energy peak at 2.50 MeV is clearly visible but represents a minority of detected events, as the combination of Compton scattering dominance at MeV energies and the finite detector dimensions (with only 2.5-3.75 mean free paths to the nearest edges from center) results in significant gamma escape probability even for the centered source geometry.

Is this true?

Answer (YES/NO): NO